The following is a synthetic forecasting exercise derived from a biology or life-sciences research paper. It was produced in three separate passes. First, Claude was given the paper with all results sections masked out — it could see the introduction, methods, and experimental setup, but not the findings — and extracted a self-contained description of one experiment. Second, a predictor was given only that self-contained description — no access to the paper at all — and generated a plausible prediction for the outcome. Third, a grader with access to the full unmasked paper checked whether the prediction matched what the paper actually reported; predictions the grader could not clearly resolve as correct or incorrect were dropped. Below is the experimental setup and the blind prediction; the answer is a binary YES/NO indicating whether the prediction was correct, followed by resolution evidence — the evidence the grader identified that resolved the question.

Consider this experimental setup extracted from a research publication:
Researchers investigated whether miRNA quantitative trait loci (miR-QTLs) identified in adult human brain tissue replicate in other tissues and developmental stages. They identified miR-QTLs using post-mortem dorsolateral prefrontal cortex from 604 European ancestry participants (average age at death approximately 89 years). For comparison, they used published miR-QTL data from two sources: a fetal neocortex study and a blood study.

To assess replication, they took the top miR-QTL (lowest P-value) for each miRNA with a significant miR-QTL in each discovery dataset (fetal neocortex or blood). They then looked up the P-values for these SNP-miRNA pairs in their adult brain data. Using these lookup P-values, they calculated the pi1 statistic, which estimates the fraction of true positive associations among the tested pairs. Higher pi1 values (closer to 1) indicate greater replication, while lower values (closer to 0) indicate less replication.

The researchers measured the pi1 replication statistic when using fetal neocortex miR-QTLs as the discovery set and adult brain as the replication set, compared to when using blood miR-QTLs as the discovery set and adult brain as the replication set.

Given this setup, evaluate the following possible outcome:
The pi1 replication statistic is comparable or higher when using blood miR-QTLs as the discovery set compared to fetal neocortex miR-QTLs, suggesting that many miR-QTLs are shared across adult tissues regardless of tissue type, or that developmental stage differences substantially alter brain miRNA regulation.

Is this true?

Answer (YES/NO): NO